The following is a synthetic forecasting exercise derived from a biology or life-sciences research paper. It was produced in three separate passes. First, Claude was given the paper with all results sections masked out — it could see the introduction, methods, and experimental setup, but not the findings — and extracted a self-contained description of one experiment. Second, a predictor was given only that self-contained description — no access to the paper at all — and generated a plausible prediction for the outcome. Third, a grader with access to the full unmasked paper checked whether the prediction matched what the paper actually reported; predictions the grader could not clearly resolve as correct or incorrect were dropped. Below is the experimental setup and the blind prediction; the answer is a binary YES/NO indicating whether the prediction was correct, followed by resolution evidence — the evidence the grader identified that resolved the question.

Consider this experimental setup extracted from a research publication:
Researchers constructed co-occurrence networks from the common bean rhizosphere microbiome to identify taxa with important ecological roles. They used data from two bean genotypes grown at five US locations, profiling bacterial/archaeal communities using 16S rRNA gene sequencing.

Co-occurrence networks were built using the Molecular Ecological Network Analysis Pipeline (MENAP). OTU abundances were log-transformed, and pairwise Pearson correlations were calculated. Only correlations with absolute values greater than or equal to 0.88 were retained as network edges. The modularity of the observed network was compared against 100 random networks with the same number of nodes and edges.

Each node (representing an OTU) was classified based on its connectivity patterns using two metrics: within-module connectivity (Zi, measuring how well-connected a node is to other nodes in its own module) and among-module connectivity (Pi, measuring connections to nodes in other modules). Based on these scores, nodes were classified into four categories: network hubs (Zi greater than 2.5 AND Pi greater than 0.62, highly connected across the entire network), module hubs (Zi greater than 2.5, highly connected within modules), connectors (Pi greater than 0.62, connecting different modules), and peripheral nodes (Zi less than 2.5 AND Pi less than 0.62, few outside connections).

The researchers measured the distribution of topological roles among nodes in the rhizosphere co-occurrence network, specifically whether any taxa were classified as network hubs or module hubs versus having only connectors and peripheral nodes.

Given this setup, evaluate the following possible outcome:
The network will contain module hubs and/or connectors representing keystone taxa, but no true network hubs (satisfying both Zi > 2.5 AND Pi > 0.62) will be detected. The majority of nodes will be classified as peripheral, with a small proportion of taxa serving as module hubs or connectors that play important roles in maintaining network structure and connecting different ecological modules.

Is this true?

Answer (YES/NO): YES